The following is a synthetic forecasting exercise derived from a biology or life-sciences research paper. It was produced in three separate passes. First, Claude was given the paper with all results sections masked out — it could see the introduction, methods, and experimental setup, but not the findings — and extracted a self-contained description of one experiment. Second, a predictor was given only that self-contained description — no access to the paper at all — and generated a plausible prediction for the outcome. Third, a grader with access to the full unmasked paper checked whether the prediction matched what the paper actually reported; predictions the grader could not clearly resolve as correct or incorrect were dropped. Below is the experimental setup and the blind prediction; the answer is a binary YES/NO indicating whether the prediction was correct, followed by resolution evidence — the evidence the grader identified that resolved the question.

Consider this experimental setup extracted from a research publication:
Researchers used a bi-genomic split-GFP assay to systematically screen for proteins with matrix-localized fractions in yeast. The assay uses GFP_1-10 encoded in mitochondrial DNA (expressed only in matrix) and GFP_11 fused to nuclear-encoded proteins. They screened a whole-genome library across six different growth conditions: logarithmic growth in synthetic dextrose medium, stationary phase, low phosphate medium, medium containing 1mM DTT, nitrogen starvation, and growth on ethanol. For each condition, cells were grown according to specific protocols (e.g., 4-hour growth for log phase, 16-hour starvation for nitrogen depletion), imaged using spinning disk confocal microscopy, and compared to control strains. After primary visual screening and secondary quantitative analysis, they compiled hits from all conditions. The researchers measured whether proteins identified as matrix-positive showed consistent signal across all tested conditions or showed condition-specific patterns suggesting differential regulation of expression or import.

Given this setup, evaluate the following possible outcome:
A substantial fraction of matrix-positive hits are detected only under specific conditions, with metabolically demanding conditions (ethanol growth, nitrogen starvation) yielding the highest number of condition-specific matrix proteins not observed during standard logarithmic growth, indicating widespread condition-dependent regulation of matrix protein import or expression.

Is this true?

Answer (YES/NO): NO